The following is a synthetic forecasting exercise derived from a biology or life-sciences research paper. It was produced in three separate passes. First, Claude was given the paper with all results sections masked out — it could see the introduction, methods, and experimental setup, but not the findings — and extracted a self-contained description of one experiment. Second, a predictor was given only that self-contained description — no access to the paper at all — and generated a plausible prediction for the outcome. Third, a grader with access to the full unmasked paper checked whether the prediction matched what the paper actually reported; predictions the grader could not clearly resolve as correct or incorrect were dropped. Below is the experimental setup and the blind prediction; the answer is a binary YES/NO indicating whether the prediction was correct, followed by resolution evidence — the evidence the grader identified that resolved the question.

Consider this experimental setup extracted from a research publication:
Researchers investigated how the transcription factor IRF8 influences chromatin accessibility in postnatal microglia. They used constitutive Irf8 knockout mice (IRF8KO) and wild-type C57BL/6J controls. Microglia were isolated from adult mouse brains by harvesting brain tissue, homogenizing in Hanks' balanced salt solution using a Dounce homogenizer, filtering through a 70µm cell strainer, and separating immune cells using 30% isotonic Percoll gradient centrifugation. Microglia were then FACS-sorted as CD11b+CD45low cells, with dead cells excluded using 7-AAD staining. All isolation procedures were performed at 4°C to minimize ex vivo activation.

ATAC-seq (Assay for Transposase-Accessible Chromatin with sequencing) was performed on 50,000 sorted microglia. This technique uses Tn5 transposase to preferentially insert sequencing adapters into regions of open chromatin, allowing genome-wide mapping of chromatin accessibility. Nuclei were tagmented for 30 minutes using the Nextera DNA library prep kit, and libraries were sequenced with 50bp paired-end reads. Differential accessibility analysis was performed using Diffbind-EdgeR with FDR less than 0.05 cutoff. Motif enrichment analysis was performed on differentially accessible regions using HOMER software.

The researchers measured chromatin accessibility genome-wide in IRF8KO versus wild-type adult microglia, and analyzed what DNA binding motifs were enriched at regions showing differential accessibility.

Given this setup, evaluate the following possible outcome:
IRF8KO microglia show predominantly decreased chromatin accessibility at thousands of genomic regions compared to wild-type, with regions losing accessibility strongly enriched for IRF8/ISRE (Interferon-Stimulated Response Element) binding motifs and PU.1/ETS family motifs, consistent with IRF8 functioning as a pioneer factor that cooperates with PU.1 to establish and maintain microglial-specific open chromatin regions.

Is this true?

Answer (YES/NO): YES